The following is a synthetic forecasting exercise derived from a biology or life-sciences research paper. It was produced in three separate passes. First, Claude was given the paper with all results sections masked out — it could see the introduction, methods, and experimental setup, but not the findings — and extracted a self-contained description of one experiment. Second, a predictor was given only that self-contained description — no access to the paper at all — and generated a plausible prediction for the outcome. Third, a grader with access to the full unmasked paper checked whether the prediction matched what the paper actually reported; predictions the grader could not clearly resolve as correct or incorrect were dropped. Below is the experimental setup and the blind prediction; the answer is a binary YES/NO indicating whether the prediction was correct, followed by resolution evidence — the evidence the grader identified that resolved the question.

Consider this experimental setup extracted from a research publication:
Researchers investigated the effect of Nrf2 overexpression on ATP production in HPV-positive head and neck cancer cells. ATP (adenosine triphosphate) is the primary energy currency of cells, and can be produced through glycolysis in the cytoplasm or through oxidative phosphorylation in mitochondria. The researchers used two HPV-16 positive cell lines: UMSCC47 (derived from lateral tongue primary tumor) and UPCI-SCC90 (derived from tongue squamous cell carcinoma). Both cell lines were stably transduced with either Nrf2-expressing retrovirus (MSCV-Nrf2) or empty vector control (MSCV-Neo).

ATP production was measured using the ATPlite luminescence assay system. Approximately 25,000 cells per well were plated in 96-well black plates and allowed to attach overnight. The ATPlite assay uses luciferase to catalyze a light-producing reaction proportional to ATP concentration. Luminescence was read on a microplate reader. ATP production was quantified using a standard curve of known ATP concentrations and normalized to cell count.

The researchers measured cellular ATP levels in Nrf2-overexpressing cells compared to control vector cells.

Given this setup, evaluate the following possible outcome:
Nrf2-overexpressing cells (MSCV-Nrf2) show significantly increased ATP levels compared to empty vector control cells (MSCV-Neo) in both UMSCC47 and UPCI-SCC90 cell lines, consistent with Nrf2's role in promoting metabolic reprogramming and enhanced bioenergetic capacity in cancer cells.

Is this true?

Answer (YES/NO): YES